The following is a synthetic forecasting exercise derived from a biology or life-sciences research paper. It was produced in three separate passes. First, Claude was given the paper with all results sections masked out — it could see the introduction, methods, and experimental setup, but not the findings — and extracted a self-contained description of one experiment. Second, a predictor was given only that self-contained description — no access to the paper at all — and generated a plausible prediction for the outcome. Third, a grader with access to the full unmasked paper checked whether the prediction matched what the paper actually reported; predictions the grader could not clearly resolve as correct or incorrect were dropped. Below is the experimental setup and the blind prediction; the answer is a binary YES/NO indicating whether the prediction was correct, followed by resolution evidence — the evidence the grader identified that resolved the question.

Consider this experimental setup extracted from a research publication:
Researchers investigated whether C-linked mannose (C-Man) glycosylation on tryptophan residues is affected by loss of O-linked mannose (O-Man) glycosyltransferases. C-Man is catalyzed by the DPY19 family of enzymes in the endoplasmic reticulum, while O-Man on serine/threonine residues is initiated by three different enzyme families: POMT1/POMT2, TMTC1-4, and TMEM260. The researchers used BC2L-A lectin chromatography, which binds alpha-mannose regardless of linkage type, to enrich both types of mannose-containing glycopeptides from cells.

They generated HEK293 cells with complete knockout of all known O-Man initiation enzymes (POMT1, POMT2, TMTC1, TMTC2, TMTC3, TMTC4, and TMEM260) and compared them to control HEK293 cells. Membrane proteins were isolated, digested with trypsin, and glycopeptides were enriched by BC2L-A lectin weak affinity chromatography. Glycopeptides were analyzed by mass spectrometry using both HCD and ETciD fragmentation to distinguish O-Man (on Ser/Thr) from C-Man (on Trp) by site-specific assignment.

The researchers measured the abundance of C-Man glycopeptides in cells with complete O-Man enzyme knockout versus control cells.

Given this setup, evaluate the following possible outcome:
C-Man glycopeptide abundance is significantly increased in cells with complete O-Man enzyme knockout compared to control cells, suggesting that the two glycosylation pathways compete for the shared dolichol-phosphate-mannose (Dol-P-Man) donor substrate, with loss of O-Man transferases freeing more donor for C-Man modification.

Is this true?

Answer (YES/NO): NO